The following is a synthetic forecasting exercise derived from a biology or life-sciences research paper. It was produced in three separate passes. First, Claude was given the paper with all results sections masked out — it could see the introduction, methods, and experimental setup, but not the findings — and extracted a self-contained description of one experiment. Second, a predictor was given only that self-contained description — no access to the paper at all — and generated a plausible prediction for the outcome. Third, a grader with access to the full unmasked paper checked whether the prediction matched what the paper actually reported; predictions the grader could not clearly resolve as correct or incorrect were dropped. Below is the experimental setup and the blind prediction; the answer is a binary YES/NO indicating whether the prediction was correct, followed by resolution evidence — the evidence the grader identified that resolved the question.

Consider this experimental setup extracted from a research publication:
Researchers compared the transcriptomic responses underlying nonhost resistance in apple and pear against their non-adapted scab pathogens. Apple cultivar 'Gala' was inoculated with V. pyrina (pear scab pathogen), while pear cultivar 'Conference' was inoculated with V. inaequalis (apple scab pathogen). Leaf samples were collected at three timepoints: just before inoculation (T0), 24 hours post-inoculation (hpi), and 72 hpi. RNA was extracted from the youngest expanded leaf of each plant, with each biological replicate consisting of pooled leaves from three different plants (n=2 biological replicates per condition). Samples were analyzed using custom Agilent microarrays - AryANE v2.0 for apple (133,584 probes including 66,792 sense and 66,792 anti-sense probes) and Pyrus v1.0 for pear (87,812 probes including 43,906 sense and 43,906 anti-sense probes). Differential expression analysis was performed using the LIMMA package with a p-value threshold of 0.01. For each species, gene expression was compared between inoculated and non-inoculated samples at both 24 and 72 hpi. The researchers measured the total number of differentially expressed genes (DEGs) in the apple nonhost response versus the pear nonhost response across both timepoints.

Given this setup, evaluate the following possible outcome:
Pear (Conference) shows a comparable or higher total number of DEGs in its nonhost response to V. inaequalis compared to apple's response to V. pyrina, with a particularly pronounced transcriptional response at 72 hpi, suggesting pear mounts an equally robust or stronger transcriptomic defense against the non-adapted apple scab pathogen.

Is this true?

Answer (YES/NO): NO